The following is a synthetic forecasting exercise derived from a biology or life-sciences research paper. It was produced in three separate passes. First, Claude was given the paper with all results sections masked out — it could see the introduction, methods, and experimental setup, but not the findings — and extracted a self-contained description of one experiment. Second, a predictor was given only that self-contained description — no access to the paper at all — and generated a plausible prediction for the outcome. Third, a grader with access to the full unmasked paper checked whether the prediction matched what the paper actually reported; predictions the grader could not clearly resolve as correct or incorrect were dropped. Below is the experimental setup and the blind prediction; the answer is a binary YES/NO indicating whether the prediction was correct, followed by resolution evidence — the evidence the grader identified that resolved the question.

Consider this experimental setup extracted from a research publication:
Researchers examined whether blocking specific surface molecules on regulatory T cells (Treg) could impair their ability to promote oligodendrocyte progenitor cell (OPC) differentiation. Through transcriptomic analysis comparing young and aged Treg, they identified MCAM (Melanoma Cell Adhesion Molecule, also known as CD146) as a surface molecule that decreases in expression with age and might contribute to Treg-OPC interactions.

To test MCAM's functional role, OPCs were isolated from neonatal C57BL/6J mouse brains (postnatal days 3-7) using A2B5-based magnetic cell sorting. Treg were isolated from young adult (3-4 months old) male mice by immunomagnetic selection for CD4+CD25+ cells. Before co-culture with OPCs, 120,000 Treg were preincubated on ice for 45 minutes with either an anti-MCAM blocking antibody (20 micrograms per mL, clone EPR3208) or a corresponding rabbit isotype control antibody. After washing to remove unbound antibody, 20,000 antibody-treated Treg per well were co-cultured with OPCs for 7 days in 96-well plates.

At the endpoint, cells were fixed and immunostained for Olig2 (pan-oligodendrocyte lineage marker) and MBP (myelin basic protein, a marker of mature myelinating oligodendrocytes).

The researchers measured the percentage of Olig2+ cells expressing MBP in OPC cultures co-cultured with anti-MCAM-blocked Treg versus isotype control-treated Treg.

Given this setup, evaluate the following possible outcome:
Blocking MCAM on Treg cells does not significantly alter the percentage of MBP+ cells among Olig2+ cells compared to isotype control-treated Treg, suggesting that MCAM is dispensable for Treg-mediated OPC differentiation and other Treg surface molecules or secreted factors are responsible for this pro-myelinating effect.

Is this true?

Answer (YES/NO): NO